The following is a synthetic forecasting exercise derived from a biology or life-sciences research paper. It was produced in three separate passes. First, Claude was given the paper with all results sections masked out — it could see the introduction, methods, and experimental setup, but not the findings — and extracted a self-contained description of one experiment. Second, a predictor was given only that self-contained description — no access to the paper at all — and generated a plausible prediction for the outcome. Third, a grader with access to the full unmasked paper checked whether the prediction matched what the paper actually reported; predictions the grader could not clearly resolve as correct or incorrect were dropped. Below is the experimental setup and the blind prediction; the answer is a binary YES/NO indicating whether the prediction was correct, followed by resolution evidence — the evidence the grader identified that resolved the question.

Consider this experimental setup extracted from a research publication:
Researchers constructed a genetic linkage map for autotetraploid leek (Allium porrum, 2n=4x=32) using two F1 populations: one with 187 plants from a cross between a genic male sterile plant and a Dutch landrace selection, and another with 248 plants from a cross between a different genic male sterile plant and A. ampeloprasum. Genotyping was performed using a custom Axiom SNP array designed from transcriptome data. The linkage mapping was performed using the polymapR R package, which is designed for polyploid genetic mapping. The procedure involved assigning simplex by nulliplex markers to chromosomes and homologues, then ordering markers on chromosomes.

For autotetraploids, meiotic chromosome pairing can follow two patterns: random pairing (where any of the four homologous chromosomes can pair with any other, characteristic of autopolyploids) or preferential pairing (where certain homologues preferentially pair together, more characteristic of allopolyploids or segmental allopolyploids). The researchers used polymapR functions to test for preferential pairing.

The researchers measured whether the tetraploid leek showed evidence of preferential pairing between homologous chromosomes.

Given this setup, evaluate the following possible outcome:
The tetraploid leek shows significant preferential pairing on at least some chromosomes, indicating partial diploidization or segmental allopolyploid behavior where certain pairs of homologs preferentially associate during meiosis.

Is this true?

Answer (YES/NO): NO